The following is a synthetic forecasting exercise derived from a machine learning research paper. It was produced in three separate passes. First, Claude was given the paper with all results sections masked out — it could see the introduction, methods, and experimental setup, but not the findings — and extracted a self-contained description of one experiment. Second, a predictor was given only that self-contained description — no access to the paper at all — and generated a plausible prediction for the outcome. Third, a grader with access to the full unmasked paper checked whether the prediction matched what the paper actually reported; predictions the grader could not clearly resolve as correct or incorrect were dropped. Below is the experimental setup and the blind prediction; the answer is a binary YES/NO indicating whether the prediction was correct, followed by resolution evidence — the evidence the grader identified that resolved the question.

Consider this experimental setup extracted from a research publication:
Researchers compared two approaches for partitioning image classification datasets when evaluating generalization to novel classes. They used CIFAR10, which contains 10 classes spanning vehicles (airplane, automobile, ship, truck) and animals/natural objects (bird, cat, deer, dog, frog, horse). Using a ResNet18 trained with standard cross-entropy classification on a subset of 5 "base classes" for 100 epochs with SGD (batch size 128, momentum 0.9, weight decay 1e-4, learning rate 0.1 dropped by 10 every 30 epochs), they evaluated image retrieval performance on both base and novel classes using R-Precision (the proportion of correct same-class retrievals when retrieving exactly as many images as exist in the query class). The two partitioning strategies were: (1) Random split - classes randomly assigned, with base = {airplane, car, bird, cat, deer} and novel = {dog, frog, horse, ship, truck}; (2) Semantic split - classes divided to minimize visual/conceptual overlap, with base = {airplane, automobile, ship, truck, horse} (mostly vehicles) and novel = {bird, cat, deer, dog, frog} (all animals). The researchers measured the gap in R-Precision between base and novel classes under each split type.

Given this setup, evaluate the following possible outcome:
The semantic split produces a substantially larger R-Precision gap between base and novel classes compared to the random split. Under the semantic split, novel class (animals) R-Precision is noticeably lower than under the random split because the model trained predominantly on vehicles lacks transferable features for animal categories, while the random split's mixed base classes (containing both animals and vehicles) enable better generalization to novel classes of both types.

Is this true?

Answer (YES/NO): YES